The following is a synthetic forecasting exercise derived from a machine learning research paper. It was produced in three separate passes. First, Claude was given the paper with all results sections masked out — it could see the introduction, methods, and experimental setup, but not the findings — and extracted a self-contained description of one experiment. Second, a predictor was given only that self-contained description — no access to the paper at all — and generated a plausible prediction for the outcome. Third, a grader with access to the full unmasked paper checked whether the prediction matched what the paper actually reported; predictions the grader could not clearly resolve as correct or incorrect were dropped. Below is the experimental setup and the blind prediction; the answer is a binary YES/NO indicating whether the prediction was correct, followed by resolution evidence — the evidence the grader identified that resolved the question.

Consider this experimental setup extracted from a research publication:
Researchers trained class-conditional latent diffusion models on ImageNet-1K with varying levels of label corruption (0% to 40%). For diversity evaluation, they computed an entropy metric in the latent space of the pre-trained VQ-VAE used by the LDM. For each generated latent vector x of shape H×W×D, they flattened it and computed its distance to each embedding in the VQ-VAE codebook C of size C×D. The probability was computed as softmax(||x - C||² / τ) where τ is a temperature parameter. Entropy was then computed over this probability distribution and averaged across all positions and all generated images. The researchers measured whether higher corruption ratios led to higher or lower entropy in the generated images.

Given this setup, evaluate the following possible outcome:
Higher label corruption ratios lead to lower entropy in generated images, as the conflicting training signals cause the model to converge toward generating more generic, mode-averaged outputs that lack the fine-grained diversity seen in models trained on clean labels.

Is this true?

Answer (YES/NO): NO